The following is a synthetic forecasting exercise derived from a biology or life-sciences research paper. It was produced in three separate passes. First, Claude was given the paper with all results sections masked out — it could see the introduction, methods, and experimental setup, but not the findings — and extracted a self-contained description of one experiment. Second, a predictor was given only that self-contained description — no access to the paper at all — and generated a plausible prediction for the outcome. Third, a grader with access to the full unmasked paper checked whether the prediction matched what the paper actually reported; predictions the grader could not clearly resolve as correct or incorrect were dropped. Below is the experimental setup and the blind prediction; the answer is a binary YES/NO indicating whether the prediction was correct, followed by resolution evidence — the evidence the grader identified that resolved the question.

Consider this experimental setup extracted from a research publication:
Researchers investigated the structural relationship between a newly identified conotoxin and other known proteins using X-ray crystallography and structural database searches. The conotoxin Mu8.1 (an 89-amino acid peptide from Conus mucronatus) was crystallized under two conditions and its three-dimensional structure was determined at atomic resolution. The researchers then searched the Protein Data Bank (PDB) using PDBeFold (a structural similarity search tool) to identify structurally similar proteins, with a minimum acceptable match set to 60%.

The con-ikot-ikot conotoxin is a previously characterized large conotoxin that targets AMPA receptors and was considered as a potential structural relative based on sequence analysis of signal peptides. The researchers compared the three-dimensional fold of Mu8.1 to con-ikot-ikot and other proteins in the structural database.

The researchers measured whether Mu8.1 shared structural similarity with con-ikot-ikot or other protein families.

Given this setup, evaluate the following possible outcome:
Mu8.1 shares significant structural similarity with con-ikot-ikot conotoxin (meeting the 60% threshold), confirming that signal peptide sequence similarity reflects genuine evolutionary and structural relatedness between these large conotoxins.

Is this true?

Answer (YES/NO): YES